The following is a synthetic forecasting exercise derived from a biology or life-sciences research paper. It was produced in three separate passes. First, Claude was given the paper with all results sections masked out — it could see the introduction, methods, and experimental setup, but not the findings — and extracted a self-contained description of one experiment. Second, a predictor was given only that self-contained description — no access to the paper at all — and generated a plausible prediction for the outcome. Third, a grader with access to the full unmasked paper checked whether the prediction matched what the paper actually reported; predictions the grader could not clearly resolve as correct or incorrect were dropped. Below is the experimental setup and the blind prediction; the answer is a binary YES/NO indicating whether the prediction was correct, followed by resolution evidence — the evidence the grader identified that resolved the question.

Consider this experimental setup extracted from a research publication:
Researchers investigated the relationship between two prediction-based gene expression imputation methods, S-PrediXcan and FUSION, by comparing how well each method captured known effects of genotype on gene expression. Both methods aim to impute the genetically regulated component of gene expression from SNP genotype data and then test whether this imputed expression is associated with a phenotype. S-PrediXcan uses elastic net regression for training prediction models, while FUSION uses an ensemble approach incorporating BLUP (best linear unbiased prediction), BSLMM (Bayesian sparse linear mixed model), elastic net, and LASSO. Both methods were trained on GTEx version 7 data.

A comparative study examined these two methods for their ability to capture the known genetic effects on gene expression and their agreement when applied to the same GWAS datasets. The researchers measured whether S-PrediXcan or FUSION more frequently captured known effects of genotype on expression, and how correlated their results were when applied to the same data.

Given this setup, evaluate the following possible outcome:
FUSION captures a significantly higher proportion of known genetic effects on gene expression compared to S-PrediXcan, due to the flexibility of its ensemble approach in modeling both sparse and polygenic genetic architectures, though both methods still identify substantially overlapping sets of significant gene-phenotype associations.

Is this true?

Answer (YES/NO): NO